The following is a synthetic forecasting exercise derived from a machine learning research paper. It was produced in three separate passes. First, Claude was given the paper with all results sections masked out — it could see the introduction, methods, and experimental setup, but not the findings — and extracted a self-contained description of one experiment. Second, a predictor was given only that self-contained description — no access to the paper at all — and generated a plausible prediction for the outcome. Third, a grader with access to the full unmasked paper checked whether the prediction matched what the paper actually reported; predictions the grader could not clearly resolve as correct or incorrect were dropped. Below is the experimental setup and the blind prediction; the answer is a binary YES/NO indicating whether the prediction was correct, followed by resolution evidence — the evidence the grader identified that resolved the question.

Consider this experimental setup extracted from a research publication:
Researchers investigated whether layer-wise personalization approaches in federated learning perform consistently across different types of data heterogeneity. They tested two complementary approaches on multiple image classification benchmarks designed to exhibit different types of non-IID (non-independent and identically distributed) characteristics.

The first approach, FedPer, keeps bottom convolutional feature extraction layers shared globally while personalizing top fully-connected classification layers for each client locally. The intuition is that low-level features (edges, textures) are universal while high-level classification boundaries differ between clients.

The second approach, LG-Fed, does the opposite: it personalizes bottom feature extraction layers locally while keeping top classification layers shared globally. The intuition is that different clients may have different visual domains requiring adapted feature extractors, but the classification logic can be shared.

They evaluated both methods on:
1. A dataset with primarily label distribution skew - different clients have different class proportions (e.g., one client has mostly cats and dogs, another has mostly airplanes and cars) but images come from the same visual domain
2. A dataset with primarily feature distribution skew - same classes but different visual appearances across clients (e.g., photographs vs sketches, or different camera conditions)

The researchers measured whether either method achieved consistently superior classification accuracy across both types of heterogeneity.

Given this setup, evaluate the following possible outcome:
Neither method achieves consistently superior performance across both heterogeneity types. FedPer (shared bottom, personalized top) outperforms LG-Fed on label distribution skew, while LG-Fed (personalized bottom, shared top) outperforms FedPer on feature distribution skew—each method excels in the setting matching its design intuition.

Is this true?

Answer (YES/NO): NO